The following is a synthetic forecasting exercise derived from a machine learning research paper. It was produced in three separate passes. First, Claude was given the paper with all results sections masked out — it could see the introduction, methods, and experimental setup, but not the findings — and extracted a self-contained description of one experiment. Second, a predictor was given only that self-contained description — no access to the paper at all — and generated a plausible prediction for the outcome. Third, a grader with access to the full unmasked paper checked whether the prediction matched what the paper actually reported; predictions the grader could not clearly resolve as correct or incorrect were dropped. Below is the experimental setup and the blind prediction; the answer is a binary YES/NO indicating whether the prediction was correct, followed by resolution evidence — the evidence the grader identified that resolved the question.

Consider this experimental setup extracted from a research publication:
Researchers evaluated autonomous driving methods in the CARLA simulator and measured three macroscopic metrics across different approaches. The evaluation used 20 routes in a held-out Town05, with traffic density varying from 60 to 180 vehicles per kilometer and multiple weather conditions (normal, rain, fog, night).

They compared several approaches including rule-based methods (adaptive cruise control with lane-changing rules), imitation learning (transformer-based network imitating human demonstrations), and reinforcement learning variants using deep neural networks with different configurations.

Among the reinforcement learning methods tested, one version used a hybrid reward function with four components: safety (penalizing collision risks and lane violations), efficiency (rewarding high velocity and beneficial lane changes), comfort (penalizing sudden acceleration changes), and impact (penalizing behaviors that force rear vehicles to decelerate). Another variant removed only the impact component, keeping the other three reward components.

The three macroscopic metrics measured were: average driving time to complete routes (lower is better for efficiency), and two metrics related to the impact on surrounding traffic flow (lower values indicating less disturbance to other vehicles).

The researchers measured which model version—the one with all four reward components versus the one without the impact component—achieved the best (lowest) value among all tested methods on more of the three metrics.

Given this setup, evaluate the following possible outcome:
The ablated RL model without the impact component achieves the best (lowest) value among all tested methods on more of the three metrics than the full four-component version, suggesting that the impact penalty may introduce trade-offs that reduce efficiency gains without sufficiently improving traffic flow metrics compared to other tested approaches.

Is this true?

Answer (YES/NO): NO